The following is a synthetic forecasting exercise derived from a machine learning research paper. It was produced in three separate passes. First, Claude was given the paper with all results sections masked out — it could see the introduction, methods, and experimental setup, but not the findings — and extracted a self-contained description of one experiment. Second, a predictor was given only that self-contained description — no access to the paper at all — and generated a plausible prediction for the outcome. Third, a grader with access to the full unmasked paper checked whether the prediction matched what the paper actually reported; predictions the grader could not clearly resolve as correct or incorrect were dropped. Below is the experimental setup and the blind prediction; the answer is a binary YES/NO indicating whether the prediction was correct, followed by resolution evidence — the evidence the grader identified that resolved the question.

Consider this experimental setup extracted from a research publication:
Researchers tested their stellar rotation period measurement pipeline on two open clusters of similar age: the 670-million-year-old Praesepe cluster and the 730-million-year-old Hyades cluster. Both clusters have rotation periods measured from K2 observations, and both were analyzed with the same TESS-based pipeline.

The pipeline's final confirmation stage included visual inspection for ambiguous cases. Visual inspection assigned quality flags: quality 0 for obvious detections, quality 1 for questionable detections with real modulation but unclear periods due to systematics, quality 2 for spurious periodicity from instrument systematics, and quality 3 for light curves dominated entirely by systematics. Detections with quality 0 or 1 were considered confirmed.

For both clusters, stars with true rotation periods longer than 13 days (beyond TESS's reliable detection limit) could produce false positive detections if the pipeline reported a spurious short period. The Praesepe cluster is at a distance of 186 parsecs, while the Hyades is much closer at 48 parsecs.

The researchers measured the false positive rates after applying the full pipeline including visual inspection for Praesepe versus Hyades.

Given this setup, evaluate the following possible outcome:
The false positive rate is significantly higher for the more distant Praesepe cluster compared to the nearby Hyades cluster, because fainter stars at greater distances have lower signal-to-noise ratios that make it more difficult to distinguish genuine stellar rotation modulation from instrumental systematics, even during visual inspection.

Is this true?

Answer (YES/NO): NO